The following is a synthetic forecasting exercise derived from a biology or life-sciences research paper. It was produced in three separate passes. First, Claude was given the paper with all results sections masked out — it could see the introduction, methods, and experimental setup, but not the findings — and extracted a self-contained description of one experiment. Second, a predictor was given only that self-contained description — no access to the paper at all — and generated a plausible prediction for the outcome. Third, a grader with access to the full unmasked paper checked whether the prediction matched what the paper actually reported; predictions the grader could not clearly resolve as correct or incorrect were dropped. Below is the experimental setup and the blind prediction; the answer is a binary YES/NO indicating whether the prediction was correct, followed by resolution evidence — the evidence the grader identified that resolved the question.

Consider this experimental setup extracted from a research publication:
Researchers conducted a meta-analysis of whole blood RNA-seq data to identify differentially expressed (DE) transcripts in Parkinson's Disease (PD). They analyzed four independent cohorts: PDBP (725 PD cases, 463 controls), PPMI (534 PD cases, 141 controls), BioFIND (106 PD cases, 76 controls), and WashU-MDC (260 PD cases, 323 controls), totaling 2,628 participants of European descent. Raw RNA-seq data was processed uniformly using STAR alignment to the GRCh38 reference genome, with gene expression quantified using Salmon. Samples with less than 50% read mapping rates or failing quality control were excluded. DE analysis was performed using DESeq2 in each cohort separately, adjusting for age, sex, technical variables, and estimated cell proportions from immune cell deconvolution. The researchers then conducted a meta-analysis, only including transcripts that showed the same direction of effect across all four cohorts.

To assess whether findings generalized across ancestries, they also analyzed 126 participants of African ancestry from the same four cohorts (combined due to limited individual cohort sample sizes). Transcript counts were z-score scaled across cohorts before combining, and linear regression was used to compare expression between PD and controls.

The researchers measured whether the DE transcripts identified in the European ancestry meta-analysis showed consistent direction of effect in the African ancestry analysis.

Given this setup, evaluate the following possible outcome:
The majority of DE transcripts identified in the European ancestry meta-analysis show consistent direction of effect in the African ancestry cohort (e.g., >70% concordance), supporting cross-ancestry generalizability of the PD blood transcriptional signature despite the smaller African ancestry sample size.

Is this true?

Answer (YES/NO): NO